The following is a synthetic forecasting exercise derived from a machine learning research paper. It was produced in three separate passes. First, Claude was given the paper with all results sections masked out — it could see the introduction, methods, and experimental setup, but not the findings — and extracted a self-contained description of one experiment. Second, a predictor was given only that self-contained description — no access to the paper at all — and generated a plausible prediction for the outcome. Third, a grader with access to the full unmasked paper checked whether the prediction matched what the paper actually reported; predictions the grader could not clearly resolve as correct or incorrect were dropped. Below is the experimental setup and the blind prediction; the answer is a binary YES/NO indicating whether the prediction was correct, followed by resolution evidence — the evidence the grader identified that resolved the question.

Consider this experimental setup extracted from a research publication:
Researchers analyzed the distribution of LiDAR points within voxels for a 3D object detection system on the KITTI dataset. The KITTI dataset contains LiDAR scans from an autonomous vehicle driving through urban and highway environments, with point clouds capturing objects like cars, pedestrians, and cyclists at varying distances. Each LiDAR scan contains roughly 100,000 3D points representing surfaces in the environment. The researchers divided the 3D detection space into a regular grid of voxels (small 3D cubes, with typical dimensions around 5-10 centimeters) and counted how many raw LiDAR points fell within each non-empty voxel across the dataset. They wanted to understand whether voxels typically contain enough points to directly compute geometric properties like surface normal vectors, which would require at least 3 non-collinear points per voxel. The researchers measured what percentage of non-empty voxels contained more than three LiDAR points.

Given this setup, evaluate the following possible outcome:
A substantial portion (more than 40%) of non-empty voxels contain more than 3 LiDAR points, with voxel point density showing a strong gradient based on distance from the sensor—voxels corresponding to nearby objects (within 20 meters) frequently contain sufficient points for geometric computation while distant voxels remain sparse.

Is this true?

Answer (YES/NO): NO